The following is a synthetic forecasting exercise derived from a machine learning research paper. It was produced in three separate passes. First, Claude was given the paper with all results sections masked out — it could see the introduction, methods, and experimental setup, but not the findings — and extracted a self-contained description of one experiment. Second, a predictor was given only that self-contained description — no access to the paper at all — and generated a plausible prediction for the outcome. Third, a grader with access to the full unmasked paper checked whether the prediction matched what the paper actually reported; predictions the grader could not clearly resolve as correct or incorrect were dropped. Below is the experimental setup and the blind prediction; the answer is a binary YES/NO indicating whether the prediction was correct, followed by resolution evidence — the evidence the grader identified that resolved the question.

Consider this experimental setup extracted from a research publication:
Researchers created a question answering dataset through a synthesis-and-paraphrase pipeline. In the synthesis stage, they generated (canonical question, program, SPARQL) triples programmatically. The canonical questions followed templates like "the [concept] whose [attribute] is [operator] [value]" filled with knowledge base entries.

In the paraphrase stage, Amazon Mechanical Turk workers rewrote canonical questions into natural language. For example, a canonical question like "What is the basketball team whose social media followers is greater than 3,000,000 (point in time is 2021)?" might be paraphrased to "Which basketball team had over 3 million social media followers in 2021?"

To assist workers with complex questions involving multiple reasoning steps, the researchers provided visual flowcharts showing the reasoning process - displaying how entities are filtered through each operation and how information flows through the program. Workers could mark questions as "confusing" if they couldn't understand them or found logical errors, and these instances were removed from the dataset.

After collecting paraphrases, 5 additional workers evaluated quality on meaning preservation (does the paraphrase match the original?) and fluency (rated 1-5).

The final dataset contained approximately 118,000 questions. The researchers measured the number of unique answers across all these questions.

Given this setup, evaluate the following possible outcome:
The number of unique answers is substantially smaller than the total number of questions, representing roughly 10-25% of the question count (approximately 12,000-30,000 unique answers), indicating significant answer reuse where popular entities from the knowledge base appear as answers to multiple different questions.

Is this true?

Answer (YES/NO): YES